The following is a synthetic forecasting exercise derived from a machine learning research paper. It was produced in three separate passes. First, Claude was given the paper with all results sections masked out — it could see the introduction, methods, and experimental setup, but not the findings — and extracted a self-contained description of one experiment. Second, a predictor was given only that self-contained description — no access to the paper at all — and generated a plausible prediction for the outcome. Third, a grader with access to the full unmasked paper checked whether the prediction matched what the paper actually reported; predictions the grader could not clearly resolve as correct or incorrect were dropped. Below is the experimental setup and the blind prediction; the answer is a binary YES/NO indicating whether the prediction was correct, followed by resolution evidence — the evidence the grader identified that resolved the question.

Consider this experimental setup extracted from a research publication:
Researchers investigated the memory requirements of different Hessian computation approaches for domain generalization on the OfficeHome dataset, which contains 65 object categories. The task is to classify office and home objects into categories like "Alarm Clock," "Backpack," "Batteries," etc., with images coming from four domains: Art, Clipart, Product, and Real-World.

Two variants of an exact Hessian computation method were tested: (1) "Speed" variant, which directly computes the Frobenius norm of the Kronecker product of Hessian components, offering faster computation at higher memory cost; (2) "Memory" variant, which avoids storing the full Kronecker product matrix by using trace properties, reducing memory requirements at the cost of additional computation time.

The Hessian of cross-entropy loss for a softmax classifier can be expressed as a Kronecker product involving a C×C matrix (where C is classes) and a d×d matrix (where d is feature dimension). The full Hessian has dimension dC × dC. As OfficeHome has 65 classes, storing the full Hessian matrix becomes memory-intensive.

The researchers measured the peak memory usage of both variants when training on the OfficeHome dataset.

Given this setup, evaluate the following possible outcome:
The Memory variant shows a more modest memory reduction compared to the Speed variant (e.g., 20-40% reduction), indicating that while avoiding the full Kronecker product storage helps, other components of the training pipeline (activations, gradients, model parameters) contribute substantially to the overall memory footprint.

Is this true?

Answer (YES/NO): NO